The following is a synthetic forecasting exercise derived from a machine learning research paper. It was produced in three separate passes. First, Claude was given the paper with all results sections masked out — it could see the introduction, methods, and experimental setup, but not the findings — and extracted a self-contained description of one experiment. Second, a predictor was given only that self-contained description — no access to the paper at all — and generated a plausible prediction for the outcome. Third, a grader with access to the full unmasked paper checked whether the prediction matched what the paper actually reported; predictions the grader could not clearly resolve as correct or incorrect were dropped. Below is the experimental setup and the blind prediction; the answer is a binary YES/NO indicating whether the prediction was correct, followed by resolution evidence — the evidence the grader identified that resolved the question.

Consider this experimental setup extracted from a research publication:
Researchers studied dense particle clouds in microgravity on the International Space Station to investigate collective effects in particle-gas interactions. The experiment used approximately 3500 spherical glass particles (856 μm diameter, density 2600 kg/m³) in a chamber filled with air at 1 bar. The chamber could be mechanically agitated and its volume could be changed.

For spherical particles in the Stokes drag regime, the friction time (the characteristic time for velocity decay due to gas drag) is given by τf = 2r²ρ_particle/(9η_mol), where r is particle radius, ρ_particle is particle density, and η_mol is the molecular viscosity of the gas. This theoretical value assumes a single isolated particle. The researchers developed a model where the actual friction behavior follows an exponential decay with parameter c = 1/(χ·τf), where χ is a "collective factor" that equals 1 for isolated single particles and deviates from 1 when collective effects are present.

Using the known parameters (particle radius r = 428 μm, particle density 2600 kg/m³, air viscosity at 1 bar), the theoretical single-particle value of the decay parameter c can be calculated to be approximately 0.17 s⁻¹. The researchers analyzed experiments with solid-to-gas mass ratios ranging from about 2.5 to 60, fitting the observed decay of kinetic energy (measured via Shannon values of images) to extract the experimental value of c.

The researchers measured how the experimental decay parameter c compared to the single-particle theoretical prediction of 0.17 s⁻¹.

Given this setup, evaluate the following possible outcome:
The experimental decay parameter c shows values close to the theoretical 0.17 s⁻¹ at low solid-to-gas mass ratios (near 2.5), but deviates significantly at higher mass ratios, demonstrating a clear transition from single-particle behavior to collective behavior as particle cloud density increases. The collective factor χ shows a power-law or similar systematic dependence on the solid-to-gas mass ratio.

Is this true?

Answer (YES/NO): NO